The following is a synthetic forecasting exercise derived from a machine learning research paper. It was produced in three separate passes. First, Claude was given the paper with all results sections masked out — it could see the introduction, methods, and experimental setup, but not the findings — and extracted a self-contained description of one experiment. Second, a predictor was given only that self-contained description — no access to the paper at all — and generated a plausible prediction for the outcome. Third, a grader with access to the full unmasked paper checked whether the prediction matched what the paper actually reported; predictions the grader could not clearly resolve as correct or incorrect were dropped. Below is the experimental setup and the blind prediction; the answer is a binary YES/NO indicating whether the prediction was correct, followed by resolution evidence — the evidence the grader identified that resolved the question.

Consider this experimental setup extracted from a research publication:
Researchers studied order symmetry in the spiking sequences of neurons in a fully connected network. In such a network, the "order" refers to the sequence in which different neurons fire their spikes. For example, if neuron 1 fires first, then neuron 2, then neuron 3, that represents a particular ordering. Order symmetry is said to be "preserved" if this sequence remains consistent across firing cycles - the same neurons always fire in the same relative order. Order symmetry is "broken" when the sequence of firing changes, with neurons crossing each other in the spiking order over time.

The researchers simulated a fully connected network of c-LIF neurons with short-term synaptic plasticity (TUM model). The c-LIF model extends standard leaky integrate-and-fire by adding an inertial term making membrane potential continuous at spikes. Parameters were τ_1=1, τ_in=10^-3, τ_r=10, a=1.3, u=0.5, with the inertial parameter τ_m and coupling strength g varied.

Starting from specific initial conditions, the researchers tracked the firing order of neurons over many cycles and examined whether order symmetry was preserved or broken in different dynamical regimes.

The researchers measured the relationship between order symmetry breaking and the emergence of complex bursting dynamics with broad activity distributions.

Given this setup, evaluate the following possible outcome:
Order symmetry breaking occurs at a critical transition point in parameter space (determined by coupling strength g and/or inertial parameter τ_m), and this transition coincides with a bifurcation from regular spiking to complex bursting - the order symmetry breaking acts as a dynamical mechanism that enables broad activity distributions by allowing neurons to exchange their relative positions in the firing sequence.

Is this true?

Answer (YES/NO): NO